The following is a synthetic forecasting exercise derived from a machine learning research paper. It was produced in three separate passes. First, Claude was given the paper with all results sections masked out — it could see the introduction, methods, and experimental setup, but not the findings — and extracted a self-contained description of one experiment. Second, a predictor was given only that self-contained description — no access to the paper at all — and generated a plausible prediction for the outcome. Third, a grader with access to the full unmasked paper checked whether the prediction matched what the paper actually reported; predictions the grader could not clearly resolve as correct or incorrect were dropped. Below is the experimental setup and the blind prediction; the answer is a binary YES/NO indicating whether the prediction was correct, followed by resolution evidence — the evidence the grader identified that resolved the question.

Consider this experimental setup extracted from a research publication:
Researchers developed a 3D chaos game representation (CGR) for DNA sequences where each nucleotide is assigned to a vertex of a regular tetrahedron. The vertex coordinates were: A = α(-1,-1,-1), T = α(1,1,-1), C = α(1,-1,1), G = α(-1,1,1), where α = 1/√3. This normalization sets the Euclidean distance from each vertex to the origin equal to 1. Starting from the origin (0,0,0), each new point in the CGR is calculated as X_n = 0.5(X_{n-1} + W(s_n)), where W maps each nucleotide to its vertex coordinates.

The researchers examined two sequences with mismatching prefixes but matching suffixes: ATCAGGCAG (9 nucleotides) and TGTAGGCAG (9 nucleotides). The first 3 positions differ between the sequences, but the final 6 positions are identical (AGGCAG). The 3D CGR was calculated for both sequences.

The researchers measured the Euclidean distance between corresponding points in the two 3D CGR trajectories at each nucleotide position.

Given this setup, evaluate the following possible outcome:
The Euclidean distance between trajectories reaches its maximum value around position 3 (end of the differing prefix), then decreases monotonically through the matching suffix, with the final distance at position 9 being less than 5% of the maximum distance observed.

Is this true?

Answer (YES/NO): NO